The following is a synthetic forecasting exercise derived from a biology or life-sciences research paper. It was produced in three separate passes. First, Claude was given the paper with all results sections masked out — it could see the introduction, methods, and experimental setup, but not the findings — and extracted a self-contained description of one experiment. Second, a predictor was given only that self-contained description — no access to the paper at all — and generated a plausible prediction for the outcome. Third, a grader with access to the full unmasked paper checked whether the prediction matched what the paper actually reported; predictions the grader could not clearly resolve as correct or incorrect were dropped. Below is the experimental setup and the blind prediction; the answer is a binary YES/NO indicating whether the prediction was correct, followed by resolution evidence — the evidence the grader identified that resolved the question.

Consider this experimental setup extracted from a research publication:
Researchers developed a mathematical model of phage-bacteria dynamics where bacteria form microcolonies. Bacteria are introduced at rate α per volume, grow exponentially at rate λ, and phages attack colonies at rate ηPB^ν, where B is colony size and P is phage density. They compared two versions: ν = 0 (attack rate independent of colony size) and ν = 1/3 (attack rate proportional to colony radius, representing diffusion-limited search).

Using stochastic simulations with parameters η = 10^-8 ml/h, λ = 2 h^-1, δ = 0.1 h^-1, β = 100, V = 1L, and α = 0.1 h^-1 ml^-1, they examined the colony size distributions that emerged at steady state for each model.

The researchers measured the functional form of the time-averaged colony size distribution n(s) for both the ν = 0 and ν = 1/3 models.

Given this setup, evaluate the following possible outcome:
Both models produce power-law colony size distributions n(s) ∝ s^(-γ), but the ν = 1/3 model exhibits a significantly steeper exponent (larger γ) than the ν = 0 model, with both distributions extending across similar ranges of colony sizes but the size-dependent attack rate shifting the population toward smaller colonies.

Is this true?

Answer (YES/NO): NO